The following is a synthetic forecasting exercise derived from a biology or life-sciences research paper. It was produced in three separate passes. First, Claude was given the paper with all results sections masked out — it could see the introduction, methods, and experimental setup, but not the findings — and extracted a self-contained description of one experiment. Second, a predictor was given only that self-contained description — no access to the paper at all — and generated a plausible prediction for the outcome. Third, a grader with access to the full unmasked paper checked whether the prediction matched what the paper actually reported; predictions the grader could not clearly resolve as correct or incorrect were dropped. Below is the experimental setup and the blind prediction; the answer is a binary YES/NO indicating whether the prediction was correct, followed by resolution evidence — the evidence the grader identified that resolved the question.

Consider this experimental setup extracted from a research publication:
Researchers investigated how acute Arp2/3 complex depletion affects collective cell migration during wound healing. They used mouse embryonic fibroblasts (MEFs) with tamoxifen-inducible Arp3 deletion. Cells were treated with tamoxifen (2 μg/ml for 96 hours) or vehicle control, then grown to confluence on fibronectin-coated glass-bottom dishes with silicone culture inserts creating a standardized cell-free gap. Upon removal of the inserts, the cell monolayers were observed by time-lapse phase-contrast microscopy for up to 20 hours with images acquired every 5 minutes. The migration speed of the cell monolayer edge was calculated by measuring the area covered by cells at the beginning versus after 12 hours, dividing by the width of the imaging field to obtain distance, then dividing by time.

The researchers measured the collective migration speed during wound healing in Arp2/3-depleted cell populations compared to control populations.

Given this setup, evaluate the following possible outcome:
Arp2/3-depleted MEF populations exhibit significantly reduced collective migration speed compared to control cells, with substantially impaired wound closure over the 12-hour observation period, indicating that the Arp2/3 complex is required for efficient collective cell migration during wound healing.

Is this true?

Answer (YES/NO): YES